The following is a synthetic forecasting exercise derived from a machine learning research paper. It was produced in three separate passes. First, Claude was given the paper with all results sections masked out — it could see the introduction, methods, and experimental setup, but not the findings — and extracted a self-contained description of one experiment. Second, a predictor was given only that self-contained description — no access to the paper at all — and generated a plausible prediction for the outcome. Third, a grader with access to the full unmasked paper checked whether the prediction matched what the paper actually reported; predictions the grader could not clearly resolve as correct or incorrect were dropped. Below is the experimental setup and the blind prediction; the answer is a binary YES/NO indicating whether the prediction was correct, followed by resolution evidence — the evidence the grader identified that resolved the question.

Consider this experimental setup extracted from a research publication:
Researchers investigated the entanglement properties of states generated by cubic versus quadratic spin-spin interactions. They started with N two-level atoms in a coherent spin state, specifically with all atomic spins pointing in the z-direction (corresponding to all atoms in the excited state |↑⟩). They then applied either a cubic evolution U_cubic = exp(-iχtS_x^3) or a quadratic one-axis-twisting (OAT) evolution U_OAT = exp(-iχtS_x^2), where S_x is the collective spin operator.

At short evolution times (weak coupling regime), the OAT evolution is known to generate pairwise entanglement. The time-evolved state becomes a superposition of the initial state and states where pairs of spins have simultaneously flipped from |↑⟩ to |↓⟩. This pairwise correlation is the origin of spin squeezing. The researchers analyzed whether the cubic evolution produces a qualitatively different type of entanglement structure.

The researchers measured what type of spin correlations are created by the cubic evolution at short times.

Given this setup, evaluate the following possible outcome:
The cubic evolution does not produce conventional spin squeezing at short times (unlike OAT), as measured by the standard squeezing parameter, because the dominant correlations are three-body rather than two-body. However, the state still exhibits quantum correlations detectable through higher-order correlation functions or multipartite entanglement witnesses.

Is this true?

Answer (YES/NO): YES